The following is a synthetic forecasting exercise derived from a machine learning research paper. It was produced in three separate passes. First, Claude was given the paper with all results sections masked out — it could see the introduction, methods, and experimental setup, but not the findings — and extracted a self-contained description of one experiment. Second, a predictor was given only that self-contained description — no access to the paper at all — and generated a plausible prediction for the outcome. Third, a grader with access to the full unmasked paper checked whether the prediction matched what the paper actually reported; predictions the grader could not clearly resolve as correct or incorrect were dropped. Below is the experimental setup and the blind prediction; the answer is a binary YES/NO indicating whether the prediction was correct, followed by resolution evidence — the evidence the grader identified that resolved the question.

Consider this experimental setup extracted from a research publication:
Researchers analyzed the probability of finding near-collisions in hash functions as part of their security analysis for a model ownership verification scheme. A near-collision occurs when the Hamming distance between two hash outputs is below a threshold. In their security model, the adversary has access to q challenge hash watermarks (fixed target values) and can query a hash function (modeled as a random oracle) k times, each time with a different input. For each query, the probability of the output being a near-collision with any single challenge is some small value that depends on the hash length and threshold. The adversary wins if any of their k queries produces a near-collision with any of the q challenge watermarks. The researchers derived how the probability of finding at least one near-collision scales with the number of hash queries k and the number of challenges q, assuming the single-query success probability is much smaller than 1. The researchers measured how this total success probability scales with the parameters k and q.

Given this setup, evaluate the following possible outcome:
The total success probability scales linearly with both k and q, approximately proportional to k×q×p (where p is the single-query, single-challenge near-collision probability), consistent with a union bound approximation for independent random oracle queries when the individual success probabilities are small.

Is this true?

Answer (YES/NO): YES